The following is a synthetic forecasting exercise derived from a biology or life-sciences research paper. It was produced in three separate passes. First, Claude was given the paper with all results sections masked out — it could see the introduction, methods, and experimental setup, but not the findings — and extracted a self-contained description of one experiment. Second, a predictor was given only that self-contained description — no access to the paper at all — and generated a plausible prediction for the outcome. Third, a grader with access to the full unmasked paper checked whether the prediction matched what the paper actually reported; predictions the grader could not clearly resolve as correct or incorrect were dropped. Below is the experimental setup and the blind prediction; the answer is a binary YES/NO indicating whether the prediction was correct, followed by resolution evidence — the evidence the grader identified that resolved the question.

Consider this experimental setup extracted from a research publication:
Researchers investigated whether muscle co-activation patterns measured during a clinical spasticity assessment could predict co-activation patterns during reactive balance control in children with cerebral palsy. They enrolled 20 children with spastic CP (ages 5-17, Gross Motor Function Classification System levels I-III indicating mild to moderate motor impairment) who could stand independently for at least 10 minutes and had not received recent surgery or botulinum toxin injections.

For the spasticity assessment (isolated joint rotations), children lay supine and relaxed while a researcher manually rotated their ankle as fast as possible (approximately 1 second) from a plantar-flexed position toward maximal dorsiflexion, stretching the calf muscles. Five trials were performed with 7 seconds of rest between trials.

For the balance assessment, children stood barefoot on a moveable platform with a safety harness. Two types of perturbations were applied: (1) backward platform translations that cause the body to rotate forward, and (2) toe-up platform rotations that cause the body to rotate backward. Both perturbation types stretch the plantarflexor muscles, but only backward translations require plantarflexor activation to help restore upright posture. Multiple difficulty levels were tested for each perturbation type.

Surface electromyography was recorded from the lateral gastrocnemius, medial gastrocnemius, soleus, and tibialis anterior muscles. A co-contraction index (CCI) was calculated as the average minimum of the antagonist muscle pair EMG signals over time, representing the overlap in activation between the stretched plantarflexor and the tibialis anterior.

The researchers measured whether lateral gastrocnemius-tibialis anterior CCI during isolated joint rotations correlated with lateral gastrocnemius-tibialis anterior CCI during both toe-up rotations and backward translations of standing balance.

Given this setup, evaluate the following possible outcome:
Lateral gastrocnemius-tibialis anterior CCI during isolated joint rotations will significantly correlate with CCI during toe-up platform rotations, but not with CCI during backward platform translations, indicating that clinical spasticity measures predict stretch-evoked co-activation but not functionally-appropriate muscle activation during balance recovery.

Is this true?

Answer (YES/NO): NO